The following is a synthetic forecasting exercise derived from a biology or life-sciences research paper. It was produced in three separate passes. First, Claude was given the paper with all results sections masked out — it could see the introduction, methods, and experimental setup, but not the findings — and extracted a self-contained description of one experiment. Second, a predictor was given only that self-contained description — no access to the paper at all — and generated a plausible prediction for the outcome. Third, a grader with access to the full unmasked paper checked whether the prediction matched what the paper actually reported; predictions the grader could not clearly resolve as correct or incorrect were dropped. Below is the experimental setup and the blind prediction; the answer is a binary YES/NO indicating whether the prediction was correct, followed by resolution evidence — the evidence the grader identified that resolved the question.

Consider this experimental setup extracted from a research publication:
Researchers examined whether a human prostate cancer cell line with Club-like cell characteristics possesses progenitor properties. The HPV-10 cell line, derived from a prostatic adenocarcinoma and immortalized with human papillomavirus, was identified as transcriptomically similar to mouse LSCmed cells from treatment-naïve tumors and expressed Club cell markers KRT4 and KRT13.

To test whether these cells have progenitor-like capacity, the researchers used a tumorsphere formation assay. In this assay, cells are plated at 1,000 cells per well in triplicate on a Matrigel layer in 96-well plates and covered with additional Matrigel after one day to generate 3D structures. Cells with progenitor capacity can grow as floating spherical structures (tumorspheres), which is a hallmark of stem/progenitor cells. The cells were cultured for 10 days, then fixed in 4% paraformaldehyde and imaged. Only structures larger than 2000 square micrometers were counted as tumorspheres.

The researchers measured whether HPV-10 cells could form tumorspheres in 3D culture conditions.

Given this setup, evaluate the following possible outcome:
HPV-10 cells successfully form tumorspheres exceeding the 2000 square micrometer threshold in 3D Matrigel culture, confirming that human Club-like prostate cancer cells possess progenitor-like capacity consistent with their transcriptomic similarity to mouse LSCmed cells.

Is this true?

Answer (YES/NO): YES